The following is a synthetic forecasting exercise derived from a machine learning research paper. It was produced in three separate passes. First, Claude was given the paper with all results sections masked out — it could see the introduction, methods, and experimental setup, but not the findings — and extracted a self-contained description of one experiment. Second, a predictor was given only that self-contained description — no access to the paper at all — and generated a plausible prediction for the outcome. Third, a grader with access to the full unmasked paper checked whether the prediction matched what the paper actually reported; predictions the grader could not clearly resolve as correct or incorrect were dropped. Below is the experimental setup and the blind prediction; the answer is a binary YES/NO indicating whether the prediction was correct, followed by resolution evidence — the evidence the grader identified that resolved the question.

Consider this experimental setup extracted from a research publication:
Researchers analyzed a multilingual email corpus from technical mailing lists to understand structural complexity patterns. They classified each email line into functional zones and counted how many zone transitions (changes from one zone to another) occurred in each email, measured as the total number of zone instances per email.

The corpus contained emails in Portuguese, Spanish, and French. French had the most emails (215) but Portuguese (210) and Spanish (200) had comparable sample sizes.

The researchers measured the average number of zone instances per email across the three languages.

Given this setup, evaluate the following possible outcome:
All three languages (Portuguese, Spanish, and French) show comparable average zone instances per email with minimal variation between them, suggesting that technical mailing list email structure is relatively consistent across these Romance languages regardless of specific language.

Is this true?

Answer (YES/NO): NO